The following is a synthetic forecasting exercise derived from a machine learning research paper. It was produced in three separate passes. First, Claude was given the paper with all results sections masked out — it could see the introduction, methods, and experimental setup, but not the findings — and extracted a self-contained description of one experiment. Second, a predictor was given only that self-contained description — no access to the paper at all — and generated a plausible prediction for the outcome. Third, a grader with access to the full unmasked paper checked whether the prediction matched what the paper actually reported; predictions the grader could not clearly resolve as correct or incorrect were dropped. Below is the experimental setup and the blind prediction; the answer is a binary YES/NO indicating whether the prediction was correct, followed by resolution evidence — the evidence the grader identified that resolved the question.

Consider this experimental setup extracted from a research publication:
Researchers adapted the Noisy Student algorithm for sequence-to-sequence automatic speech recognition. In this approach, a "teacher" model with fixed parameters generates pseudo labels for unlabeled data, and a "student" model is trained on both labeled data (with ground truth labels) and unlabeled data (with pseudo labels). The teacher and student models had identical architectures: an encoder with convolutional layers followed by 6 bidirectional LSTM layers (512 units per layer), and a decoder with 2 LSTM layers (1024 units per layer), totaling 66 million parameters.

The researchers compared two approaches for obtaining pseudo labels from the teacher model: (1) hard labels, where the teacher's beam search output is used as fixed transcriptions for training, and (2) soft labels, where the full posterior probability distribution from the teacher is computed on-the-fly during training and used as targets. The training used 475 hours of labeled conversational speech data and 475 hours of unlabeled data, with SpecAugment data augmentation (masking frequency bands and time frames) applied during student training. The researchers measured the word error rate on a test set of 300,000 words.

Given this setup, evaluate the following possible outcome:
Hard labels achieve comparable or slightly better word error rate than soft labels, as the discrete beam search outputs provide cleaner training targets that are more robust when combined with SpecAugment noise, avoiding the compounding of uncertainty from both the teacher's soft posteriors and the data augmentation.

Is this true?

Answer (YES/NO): NO